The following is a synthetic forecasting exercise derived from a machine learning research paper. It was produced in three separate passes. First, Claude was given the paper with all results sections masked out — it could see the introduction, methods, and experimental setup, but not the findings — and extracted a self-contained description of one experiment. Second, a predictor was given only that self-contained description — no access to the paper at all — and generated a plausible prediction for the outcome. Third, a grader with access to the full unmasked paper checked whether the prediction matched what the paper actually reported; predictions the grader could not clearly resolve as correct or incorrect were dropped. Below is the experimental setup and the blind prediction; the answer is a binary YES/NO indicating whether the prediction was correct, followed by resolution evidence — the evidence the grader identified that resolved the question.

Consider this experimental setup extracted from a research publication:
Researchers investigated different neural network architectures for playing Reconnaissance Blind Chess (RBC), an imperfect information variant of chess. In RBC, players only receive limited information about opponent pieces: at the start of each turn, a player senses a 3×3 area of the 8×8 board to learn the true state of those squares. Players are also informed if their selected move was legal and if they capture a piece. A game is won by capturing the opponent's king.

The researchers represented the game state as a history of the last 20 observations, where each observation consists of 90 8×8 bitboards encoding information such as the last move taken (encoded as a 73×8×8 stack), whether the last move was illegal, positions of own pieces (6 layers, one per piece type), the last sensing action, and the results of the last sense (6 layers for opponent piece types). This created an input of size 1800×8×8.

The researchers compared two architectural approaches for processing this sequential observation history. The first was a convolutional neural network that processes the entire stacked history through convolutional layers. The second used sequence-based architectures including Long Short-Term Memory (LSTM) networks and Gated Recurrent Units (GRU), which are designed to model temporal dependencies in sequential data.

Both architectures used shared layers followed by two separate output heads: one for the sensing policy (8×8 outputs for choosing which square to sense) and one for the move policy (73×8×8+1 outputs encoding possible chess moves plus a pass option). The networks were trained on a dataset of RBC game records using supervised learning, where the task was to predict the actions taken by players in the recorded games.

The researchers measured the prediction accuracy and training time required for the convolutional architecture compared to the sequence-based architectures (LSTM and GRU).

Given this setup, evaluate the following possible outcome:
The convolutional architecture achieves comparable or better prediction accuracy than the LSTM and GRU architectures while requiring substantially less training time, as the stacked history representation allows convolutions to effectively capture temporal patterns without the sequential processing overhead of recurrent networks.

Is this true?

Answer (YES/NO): YES